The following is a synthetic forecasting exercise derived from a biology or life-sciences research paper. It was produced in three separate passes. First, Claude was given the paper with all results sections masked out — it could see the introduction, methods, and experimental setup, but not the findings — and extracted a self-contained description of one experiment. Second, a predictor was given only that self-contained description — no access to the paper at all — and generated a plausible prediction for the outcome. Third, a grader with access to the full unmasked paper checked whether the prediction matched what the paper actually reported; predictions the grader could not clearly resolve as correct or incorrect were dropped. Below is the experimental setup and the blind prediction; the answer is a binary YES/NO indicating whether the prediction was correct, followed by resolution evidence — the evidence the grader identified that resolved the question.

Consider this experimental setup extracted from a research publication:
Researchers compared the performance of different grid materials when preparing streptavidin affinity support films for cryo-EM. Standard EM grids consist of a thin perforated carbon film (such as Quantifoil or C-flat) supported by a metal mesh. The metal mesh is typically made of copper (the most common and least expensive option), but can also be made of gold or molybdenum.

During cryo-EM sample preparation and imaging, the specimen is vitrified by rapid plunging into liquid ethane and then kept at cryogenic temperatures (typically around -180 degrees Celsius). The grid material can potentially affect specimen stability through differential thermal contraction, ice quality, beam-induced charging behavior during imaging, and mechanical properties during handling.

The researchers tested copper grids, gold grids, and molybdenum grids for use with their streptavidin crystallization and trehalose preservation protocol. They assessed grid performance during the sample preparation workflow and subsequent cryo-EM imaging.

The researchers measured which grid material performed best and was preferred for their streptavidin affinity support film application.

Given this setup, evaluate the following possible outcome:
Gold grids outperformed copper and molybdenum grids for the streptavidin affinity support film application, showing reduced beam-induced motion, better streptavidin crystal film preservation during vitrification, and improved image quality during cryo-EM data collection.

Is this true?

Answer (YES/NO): NO